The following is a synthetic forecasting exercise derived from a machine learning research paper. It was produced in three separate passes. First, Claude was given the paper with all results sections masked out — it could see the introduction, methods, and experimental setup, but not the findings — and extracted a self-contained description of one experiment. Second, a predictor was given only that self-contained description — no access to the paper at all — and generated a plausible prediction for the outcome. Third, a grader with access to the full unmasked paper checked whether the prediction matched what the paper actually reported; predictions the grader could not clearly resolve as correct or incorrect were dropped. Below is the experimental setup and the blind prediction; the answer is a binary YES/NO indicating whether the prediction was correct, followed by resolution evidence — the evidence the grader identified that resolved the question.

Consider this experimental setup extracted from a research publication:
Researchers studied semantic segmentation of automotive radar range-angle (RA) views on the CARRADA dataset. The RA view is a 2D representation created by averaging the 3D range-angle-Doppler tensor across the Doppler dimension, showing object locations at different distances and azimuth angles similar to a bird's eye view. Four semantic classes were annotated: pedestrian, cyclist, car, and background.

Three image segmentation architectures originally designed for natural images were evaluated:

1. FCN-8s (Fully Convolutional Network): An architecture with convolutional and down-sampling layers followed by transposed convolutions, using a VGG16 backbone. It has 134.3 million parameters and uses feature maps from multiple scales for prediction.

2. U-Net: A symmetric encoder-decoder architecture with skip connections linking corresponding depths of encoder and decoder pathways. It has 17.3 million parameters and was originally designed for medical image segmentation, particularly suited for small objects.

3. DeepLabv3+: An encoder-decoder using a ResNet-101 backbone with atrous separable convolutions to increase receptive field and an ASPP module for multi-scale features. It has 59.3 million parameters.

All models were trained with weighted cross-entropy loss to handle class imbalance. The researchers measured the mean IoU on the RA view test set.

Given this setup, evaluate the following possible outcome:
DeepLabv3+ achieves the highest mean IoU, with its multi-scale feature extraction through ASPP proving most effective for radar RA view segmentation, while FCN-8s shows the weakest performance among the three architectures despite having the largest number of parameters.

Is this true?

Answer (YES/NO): NO